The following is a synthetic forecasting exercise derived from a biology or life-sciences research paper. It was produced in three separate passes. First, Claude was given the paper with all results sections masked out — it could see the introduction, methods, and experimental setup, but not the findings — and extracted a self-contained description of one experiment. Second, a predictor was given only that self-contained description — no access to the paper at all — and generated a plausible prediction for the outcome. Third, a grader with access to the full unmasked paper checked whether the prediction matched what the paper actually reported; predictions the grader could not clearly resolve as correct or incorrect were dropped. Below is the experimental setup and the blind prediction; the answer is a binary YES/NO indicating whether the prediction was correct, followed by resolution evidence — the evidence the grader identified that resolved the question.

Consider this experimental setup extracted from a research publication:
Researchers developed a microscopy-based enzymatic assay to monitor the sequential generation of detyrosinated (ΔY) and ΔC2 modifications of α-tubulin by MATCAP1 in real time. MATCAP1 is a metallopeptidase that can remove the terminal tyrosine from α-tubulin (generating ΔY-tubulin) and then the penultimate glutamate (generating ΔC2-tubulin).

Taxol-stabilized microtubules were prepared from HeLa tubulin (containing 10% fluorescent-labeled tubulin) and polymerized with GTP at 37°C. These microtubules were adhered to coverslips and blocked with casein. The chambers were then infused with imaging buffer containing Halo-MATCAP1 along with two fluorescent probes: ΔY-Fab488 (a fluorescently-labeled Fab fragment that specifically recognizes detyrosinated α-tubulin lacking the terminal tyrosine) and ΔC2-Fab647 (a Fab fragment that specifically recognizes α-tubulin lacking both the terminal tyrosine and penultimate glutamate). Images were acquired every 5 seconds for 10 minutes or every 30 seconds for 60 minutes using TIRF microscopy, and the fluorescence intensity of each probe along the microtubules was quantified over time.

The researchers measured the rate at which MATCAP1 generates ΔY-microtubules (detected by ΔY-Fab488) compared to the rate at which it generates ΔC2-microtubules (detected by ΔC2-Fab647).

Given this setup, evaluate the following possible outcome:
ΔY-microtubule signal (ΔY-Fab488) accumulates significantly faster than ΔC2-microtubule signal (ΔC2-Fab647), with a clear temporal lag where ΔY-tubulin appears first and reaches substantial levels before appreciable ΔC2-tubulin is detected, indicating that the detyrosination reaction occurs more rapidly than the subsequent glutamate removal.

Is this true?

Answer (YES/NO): YES